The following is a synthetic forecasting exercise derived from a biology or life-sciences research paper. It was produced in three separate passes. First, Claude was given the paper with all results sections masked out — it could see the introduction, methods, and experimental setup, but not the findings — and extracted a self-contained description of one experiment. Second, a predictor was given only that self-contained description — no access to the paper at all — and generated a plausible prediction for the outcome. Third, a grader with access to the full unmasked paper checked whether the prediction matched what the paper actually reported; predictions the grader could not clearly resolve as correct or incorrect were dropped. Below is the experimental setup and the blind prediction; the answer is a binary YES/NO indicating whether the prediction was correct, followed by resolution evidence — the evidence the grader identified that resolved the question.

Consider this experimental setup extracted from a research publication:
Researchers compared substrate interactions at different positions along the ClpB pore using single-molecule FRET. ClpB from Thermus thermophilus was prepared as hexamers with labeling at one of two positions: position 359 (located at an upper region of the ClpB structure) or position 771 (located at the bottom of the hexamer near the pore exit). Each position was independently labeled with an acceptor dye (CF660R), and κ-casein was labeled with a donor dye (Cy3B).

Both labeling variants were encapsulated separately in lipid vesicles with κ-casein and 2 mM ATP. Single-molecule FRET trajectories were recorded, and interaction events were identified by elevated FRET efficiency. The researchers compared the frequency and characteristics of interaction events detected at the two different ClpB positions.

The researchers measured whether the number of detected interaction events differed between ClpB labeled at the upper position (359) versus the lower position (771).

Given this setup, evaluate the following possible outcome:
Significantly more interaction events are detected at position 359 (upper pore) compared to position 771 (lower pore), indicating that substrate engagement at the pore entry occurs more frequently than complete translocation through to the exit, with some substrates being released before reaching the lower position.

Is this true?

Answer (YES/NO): NO